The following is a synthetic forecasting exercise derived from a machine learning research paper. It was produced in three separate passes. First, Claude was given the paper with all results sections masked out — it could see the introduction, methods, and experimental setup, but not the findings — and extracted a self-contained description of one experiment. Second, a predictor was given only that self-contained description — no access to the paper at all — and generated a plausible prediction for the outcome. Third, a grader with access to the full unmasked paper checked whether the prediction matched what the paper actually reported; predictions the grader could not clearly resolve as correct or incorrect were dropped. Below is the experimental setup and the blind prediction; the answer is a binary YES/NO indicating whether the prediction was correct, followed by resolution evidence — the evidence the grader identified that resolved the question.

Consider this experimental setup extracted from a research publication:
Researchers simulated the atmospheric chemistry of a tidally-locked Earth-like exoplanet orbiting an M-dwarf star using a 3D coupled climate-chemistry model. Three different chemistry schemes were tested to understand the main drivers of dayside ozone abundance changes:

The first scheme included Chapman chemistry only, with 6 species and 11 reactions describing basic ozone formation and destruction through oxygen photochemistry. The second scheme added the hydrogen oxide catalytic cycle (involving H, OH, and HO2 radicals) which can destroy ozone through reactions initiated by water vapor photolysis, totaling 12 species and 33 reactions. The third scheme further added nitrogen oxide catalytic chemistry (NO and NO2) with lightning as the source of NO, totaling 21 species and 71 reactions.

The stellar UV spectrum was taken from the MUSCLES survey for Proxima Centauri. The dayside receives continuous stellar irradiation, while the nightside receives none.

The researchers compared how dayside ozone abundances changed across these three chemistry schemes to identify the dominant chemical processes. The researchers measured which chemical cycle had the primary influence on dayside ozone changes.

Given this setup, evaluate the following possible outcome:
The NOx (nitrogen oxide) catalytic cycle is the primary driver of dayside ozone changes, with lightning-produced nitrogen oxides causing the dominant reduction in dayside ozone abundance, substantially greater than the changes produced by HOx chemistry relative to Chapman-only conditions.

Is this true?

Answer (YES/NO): NO